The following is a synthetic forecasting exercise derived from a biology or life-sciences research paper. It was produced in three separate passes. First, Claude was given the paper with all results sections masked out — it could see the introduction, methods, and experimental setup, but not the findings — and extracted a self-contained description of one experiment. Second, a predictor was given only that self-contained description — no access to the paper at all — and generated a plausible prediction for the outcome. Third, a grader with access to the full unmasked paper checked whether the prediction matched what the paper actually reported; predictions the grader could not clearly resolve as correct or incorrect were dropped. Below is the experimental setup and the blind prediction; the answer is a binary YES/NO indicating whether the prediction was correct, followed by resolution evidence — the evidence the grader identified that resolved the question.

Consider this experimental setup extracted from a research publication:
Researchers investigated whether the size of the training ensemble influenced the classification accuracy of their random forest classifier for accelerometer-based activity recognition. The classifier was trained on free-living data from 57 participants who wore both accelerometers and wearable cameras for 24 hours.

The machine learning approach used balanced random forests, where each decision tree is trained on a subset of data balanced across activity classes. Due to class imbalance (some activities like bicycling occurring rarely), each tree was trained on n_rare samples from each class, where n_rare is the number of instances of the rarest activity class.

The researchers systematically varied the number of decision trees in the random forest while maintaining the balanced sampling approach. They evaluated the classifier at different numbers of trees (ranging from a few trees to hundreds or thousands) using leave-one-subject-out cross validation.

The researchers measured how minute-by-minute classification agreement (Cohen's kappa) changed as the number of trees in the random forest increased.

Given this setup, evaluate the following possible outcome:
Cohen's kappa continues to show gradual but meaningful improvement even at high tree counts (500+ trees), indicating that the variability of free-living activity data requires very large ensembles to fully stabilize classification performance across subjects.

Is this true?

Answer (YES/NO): NO